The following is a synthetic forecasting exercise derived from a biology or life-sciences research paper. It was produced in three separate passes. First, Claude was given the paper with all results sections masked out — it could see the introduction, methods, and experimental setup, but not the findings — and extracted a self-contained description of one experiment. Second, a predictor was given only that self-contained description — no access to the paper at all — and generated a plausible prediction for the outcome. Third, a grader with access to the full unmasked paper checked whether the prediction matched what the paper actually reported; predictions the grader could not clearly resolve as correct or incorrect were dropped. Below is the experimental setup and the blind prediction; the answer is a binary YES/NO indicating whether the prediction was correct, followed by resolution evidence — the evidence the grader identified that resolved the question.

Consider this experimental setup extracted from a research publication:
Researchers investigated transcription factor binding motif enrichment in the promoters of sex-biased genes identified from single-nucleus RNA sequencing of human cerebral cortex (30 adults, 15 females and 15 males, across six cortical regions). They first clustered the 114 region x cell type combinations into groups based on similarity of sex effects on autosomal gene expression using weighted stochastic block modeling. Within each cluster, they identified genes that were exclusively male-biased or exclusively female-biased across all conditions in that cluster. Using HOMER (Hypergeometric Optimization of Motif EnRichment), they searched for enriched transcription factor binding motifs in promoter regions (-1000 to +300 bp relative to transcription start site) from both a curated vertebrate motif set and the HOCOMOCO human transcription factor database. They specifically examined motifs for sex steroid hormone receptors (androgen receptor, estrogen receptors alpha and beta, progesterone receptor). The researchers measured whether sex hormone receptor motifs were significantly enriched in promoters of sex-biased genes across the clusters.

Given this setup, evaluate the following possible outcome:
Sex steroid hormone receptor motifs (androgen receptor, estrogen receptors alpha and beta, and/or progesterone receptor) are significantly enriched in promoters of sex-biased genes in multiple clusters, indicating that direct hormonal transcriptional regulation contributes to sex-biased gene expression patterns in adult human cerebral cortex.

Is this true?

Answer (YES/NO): YES